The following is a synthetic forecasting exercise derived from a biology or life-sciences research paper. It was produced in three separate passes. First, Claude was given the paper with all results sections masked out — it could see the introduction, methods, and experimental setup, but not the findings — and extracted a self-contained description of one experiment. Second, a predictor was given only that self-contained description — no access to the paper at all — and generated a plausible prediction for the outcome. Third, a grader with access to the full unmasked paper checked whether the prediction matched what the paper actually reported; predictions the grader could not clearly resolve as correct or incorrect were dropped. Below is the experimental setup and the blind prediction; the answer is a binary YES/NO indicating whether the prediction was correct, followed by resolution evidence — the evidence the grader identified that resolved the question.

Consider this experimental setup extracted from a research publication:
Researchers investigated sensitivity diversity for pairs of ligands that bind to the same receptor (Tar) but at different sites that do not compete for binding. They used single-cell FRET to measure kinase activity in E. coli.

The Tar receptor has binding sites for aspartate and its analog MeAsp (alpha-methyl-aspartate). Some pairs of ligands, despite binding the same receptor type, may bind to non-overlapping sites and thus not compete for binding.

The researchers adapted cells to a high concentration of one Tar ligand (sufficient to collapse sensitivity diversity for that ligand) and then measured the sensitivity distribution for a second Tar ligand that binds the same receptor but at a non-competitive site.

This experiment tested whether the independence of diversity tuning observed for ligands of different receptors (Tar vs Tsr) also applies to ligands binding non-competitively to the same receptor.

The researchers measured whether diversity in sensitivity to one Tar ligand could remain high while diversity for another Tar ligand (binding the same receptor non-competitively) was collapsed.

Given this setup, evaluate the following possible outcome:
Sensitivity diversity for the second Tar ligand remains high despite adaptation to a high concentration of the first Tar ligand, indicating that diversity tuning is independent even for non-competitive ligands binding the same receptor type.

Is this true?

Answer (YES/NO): YES